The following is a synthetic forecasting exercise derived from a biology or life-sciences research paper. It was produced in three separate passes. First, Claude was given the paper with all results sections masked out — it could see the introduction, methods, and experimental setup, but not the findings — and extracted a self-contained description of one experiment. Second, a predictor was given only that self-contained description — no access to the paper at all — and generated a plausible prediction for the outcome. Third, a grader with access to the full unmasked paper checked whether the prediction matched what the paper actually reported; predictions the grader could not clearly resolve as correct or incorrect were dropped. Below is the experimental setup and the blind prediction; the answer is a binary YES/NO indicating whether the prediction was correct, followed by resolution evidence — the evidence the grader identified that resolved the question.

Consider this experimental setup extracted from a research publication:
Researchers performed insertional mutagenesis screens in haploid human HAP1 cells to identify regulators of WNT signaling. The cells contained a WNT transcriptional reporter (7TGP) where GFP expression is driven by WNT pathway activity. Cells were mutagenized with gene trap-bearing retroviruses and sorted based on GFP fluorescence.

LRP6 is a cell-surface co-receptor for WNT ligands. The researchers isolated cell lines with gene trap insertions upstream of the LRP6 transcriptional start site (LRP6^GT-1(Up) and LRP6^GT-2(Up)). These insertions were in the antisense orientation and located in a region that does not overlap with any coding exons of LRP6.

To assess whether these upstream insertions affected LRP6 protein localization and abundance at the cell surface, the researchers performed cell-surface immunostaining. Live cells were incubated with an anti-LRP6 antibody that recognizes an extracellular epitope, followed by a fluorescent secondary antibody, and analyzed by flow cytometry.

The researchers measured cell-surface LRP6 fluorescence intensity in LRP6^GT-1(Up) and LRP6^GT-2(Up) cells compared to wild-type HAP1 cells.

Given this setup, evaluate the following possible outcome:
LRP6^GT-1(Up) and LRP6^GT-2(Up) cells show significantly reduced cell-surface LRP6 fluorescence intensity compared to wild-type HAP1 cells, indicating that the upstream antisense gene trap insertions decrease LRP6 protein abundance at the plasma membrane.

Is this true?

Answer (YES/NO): YES